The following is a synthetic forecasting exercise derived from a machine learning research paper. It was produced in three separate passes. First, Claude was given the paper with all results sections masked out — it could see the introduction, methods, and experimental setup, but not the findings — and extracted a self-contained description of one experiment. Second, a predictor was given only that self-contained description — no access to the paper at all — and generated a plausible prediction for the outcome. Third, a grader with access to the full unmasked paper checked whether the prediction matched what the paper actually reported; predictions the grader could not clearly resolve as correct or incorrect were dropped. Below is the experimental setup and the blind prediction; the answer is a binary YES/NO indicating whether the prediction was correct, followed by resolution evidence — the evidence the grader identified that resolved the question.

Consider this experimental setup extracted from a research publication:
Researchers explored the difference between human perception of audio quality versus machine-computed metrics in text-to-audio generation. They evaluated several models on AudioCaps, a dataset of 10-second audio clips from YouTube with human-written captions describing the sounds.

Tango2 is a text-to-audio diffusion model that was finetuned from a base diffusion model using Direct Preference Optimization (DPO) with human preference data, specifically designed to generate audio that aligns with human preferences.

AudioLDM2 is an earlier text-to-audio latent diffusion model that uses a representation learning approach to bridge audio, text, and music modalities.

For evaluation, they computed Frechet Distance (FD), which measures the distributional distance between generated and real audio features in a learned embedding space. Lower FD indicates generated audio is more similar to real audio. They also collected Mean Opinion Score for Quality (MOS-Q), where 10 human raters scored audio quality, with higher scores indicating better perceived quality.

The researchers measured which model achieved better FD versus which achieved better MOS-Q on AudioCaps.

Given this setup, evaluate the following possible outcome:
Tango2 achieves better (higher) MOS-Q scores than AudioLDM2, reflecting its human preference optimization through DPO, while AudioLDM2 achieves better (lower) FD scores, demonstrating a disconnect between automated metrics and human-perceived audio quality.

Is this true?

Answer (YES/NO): YES